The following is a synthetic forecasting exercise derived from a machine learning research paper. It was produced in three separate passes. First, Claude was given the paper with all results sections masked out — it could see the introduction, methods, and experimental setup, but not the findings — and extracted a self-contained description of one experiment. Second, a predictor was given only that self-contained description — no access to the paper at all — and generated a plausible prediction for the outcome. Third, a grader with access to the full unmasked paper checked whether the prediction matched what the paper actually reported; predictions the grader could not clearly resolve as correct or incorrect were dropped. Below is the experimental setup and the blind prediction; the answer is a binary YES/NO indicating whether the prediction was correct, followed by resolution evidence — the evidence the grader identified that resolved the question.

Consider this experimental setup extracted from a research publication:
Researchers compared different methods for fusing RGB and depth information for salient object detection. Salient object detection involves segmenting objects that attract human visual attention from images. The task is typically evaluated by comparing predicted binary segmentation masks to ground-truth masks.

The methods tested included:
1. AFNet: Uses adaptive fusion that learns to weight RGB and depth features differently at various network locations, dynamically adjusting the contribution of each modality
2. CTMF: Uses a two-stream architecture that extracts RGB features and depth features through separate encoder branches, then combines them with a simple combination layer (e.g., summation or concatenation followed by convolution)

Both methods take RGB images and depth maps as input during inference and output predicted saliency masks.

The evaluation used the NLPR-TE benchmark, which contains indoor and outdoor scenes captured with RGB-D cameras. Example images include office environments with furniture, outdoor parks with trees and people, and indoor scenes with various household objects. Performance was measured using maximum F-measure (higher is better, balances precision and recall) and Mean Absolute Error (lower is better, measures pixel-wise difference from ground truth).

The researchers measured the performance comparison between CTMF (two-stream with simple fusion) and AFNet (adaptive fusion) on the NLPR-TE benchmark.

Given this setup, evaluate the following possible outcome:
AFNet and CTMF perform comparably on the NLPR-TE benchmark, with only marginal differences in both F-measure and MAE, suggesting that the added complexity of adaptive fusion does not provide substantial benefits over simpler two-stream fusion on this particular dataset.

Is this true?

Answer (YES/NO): NO